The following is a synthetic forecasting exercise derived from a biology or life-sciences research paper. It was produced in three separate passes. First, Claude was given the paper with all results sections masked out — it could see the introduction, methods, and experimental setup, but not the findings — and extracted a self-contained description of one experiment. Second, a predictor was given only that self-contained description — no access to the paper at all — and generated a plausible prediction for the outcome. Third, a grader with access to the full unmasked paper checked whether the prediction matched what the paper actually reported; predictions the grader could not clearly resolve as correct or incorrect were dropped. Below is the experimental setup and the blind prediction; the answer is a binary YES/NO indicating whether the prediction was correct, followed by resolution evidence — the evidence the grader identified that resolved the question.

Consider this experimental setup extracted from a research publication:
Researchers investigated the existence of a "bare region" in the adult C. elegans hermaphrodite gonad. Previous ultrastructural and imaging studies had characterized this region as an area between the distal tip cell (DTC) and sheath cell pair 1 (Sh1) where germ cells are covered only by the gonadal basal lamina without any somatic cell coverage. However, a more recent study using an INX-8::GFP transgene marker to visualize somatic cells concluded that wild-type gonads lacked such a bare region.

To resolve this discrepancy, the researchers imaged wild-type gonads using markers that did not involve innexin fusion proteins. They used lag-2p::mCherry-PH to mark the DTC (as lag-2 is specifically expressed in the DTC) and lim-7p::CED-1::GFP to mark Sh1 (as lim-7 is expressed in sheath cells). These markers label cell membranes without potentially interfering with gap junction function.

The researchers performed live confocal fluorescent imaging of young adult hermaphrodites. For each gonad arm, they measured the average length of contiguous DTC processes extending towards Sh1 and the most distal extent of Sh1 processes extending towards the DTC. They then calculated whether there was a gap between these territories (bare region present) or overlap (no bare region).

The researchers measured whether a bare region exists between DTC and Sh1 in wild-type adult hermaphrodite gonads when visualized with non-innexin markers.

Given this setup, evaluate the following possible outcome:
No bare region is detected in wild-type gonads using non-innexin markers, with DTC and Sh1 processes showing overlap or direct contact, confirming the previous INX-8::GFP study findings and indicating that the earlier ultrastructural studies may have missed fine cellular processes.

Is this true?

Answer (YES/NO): NO